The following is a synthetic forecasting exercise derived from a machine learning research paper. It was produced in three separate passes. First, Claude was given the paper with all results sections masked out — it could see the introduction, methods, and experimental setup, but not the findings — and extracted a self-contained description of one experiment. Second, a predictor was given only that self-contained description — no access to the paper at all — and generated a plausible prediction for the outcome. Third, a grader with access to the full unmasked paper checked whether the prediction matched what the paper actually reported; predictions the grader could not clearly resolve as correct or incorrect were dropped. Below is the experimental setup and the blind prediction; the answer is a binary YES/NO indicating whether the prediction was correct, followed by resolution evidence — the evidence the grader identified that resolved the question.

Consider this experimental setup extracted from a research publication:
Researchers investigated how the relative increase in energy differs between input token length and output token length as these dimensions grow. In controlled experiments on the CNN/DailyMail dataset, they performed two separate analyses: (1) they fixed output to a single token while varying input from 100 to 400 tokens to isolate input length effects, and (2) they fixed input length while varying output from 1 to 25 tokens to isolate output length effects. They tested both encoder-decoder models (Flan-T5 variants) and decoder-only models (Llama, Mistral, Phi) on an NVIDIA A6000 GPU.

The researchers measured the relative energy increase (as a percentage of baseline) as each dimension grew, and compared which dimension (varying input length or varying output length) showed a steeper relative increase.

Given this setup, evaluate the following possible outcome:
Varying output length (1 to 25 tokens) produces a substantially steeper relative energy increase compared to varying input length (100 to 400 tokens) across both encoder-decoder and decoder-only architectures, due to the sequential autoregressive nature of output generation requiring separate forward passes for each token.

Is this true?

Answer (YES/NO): YES